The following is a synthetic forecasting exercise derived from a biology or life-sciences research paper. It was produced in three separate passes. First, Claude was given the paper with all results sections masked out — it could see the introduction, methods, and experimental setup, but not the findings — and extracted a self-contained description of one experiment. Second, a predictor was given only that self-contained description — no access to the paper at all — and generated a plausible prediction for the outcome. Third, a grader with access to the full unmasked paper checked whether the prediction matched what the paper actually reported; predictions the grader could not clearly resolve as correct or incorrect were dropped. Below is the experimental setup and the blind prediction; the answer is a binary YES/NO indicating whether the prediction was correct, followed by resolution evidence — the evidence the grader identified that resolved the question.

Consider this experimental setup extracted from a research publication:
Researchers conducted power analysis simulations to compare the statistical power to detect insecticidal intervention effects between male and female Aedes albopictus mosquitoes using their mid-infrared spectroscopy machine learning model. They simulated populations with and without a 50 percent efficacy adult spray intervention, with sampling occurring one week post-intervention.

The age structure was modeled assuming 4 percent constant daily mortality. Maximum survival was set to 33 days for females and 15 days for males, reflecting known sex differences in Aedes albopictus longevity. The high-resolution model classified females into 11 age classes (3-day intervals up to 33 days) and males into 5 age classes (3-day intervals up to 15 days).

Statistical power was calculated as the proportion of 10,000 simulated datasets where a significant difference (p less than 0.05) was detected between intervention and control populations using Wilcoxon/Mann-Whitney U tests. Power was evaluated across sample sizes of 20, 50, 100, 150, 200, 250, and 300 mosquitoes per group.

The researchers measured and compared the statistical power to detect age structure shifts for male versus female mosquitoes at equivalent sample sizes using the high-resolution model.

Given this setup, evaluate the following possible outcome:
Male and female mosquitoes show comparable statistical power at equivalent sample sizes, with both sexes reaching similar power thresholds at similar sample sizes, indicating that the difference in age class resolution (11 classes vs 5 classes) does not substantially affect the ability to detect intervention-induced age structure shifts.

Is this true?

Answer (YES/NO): YES